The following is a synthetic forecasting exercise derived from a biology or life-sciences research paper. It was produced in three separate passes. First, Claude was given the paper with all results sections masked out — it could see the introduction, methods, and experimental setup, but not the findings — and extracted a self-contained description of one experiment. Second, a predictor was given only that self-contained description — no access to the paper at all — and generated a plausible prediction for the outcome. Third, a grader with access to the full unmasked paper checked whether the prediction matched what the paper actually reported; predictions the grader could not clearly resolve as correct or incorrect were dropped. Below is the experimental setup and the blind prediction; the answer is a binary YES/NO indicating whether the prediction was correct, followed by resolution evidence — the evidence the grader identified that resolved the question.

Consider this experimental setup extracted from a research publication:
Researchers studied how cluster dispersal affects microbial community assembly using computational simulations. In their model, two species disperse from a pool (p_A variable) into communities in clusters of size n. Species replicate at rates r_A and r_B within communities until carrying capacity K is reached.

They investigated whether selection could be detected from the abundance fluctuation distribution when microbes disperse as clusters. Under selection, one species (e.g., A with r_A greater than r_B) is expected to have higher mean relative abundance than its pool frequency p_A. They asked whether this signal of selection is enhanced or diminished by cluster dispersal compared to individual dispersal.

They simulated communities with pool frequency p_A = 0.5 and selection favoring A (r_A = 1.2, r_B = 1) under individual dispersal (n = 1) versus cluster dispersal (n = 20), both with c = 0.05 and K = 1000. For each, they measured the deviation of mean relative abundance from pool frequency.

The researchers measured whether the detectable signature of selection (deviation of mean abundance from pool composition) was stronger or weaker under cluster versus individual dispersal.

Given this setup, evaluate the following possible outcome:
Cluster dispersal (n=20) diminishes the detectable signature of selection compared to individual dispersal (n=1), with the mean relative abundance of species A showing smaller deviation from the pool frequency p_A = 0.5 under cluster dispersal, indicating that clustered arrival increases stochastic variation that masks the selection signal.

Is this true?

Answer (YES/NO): NO